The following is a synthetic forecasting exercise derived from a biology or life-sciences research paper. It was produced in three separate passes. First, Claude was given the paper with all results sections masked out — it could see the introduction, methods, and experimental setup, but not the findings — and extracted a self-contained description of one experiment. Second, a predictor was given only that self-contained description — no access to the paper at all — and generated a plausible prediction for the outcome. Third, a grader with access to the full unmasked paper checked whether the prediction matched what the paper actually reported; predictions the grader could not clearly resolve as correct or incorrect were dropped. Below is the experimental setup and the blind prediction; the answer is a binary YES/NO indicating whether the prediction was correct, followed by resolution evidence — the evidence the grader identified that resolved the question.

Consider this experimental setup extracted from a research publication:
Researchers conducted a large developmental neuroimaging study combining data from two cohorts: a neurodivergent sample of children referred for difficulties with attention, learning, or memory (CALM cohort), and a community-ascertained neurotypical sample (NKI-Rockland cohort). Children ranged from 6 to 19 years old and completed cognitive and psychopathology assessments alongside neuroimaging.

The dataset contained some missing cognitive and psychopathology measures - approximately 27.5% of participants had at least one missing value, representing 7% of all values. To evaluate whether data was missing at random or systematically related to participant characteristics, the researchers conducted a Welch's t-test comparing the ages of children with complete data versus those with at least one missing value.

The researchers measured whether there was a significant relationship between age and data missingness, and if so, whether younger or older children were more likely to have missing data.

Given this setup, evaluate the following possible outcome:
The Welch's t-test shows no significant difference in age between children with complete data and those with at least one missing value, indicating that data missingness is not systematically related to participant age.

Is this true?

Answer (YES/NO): NO